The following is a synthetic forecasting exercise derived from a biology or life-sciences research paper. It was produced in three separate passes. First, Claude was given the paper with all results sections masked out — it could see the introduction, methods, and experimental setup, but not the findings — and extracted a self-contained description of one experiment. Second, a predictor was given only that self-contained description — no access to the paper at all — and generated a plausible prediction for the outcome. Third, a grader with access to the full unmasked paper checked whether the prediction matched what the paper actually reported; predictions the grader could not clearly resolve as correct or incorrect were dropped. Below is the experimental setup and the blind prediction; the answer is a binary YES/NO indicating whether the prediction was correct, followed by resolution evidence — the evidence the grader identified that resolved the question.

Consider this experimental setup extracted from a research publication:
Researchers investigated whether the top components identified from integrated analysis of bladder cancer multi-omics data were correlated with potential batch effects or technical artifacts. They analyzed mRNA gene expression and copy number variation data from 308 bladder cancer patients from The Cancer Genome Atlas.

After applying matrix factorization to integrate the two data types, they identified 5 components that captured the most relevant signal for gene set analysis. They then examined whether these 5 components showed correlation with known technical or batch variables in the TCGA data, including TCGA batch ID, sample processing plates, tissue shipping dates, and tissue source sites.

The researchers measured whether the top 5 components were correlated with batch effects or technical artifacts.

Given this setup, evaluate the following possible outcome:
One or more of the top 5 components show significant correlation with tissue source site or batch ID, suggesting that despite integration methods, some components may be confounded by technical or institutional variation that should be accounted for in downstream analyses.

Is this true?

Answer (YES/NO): NO